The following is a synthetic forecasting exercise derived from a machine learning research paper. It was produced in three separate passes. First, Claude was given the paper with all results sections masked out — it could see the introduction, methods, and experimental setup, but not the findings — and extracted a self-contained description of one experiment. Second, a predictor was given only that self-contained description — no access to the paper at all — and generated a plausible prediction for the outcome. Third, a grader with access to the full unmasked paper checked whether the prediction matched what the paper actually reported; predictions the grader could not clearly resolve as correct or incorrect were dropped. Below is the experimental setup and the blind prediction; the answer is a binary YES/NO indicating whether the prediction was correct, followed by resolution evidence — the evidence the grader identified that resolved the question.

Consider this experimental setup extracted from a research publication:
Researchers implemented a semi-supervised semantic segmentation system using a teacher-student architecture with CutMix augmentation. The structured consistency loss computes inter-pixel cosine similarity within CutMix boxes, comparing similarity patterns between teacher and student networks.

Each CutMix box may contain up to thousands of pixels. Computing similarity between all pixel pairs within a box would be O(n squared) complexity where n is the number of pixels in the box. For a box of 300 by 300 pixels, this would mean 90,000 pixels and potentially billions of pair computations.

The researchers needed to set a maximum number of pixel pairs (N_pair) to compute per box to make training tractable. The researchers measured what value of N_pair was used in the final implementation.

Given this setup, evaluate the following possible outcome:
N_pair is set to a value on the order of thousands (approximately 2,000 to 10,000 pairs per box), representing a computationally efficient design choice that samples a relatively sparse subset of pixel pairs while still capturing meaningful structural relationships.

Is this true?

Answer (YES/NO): YES